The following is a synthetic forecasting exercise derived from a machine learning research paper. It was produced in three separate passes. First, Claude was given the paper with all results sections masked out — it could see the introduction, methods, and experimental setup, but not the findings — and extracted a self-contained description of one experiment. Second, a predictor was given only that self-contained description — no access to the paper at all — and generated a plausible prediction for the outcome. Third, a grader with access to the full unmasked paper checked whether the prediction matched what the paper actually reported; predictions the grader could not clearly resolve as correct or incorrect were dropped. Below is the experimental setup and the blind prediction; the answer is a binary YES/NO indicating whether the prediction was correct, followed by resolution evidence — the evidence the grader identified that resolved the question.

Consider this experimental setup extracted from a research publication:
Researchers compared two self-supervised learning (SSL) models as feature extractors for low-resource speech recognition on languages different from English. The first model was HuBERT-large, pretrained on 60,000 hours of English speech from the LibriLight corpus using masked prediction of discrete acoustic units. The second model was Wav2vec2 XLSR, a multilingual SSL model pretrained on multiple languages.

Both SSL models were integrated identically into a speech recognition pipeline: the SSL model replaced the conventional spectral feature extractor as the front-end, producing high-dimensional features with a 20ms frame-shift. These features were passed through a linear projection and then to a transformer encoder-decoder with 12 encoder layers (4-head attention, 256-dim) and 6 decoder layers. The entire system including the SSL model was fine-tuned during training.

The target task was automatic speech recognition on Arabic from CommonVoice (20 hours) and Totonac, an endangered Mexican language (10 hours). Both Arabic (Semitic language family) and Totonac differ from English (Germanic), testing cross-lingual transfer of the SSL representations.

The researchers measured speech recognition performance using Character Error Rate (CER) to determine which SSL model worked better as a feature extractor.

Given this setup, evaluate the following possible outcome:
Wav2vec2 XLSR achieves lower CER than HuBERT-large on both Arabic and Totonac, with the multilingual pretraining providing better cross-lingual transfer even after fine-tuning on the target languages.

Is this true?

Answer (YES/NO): NO